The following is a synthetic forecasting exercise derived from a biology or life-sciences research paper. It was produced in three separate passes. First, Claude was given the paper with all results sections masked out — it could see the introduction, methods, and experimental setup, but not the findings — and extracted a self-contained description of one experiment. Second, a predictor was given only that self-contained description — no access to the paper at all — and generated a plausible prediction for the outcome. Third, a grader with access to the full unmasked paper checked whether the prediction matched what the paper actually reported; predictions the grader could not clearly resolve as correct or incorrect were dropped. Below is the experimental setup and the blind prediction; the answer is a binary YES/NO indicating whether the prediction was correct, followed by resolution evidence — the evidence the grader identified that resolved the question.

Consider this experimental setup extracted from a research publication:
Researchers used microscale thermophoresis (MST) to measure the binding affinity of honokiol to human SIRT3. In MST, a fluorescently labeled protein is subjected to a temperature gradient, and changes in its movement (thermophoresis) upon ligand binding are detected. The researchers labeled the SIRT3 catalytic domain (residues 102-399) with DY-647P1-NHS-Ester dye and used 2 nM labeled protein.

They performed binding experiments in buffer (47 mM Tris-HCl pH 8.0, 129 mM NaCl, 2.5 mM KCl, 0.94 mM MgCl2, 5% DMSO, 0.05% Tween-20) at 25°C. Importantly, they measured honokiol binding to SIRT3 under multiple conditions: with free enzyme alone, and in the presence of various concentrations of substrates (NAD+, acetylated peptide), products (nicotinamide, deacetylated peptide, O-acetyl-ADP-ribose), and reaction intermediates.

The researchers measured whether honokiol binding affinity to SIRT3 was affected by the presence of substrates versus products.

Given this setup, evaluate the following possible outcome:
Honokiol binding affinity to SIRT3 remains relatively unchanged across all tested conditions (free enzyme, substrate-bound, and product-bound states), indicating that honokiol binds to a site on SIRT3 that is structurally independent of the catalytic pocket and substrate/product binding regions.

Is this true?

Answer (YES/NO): NO